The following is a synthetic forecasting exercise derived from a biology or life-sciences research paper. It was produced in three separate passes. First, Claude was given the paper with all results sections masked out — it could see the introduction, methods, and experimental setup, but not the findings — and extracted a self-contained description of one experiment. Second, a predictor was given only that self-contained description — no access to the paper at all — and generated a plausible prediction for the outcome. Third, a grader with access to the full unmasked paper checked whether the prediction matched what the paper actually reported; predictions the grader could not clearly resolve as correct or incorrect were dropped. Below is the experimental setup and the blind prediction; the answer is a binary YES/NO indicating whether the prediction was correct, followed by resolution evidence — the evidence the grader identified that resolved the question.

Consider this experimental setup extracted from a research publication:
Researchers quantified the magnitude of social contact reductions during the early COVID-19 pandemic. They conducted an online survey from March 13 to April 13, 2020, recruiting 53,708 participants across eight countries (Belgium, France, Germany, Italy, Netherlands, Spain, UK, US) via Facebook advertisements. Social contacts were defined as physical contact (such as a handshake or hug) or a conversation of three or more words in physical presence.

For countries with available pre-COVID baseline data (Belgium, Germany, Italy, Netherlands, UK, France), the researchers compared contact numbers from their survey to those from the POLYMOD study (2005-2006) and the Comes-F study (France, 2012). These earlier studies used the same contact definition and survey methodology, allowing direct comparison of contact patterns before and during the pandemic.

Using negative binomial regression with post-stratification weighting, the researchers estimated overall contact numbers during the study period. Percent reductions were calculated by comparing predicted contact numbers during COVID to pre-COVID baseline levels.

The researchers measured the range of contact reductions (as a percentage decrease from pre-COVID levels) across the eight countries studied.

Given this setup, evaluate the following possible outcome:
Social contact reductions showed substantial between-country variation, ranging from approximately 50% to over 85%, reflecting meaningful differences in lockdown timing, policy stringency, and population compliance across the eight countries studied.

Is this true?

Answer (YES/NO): NO